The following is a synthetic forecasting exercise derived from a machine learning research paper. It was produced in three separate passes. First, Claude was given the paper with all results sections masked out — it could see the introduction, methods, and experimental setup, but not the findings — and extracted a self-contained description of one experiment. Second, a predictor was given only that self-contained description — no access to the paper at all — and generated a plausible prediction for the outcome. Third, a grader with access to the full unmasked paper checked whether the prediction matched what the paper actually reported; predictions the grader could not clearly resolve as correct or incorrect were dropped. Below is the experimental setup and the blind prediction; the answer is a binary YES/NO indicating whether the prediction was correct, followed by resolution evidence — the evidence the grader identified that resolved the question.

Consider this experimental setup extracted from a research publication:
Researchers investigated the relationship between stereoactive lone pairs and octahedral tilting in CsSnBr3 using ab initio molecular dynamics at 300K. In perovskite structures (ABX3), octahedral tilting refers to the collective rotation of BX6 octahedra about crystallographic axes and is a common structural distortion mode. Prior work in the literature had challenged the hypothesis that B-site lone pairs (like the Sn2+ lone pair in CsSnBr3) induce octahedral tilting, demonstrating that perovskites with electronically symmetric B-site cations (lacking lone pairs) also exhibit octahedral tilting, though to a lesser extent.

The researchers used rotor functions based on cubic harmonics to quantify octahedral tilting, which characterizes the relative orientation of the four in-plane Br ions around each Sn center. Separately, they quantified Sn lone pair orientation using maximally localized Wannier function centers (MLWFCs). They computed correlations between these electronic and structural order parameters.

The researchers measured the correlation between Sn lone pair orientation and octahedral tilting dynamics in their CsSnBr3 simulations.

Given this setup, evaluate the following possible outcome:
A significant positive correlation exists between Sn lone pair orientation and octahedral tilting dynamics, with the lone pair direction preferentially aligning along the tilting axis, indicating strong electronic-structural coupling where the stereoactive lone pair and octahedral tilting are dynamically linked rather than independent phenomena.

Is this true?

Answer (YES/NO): NO